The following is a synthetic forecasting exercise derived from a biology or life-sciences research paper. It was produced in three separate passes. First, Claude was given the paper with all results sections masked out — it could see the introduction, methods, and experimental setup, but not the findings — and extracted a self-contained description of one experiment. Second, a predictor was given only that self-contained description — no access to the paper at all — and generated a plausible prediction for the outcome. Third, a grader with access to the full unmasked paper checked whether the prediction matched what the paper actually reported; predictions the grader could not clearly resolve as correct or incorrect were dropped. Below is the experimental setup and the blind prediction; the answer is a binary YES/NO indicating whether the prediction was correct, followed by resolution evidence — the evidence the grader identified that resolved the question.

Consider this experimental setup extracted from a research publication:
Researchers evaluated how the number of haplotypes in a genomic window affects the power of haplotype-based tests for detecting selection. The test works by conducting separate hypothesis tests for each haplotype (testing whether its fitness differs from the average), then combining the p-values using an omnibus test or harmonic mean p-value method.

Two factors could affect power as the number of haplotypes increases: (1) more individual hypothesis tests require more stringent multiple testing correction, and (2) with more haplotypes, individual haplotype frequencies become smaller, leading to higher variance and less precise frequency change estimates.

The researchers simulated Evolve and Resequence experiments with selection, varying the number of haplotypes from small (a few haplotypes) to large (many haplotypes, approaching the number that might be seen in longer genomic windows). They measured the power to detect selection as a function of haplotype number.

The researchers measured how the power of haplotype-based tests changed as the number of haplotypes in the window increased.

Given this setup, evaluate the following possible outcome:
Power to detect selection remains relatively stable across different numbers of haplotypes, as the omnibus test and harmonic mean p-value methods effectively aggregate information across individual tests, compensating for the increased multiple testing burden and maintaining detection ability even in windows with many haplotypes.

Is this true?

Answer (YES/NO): NO